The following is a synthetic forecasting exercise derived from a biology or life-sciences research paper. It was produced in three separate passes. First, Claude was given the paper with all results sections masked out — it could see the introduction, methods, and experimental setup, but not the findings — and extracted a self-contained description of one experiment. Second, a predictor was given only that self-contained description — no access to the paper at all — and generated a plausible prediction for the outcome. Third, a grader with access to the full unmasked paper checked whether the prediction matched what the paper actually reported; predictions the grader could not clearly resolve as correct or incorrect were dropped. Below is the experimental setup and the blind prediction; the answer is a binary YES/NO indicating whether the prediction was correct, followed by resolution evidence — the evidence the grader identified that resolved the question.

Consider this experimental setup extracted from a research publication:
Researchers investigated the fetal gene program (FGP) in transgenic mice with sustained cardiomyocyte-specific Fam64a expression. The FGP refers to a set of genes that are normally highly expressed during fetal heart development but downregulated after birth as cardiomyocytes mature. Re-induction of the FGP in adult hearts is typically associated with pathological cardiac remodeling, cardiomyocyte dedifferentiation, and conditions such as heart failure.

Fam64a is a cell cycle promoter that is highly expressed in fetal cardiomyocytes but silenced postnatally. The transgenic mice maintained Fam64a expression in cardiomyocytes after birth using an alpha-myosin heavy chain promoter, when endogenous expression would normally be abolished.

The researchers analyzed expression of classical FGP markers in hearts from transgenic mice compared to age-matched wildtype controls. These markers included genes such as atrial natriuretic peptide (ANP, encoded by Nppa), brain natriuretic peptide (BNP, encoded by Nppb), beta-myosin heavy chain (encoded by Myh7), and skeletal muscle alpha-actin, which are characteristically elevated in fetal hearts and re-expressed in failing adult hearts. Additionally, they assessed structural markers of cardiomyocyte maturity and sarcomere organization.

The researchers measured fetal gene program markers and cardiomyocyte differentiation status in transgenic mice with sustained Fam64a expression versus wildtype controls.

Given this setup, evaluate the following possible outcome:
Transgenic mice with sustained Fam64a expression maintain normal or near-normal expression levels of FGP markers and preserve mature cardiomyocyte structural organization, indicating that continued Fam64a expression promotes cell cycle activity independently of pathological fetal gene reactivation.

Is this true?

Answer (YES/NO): NO